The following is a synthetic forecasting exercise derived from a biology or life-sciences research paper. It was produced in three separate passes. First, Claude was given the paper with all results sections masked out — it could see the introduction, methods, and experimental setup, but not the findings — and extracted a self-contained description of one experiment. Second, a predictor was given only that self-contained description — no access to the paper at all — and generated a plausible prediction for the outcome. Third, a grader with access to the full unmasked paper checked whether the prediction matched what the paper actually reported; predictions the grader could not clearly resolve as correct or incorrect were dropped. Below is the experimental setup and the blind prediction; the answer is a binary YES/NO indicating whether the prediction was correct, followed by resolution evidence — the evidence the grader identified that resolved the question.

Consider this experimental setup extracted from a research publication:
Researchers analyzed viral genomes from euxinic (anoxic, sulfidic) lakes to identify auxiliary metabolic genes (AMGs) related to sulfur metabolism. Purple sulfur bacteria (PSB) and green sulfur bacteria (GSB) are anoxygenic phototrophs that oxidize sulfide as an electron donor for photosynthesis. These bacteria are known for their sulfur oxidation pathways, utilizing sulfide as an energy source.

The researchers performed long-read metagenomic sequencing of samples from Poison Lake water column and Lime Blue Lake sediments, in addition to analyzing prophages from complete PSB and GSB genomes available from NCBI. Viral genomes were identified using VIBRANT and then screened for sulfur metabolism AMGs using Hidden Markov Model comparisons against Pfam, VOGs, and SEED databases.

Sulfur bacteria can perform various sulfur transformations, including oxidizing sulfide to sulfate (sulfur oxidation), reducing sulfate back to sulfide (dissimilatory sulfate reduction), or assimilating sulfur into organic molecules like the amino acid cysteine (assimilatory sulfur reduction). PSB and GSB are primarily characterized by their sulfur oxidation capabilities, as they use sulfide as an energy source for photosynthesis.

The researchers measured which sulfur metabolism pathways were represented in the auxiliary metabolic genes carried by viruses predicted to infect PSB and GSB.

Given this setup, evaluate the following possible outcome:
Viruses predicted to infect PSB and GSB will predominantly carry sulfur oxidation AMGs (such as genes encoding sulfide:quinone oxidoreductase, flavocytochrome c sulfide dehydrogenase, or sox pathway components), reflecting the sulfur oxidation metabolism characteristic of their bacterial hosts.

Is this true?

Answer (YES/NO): NO